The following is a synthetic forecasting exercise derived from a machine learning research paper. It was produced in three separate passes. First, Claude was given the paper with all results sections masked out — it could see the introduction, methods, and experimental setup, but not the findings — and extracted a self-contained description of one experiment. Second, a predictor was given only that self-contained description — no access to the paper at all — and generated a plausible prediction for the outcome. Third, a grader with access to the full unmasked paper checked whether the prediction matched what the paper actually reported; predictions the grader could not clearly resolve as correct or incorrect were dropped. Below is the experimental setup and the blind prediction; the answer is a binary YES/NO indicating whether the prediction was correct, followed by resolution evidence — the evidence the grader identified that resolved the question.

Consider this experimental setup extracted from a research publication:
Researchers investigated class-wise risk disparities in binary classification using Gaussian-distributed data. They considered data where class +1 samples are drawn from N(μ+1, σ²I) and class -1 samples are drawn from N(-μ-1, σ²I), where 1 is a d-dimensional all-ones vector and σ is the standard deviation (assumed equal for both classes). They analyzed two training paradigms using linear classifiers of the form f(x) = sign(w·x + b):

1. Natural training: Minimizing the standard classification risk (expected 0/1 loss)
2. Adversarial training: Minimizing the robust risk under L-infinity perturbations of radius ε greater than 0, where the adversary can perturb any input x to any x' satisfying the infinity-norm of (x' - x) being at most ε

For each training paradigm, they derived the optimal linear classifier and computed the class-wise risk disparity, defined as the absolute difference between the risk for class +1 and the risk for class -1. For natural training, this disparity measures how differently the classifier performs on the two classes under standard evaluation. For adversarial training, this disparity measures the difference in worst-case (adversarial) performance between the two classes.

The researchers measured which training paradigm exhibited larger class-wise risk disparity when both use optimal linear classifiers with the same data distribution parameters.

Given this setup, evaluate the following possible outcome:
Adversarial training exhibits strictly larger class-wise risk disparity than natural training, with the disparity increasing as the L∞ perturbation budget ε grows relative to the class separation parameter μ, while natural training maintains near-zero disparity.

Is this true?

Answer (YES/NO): NO